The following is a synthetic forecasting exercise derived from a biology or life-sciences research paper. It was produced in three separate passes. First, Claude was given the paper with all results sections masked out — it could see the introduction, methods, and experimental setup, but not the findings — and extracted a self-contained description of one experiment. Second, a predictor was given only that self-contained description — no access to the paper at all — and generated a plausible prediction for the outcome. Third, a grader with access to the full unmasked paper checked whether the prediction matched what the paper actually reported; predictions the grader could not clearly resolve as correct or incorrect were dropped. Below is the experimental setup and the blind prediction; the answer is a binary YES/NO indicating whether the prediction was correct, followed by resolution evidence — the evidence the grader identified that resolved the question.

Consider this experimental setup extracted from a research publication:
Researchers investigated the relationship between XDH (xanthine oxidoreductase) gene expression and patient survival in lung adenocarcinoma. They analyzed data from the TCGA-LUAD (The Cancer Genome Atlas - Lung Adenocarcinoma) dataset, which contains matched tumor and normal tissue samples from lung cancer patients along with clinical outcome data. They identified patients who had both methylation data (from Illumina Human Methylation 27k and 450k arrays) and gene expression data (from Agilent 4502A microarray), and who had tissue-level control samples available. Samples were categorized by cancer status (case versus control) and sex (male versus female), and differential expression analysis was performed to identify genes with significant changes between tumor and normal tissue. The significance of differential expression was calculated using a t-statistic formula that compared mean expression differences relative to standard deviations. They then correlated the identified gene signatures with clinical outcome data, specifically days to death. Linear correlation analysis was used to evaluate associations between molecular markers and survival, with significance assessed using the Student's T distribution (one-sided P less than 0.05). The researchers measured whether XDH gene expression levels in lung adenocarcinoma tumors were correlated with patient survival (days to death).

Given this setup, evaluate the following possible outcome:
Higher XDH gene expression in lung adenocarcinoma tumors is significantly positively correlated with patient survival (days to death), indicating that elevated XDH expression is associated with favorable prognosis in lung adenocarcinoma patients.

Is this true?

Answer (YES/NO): NO